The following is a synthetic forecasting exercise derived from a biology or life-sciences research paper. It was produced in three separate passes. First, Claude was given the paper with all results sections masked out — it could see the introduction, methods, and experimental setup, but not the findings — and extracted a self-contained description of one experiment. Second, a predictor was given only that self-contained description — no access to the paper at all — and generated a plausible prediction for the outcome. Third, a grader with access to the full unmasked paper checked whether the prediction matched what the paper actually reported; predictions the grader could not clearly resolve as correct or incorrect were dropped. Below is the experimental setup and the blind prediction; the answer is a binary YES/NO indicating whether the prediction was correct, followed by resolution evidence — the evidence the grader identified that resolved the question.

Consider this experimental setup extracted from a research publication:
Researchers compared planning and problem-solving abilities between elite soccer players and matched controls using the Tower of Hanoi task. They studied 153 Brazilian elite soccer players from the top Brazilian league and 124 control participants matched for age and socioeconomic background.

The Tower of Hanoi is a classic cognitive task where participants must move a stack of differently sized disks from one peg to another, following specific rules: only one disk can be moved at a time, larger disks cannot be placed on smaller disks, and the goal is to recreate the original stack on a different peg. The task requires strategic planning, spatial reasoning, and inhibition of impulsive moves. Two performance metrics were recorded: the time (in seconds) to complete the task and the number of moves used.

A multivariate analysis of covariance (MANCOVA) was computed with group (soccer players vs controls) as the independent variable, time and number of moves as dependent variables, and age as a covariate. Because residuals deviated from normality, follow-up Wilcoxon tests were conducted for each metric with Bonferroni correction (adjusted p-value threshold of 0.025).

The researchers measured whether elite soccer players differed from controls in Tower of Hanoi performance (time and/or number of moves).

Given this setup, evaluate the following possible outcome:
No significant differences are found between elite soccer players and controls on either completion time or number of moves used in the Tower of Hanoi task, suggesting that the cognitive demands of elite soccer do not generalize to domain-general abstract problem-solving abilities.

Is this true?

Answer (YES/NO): NO